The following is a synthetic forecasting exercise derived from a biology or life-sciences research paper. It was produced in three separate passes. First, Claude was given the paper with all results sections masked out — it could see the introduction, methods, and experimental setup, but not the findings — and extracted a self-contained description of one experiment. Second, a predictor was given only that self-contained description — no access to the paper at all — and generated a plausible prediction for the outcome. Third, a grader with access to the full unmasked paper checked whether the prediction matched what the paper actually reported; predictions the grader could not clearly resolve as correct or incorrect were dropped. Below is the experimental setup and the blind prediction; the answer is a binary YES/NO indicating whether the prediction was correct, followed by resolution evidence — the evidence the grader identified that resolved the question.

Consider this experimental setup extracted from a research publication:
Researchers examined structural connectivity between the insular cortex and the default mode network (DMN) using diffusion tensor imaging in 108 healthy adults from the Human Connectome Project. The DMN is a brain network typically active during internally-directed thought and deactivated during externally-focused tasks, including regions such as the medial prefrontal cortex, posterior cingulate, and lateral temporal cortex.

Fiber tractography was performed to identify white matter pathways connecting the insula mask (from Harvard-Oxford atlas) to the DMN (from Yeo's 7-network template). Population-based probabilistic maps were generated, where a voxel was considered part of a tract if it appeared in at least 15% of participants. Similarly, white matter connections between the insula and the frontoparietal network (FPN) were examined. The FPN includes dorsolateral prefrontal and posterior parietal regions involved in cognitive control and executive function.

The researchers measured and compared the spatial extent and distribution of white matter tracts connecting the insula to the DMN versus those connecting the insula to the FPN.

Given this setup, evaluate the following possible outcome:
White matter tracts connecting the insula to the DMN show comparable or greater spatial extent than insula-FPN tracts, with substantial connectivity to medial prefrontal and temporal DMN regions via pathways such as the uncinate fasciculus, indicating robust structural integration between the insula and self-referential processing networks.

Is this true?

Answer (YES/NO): NO